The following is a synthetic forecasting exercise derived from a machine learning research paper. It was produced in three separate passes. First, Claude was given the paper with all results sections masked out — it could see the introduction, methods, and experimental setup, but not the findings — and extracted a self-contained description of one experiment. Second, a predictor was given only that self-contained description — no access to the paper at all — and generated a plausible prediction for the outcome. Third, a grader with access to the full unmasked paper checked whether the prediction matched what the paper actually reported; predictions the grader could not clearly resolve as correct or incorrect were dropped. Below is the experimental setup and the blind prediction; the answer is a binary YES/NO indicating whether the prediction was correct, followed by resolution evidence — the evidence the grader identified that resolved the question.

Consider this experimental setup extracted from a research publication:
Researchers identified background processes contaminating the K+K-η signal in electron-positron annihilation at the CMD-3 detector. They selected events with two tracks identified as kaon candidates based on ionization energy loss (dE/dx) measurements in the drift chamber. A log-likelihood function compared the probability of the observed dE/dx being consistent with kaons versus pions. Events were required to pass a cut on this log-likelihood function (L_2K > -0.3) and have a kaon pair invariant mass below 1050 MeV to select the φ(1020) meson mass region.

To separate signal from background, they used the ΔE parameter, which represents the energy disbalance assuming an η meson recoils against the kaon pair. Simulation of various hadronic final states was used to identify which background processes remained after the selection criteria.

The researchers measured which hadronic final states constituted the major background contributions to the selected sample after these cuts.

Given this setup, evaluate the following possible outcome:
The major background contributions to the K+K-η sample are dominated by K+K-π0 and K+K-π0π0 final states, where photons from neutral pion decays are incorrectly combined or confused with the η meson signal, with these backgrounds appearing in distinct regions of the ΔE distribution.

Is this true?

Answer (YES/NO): NO